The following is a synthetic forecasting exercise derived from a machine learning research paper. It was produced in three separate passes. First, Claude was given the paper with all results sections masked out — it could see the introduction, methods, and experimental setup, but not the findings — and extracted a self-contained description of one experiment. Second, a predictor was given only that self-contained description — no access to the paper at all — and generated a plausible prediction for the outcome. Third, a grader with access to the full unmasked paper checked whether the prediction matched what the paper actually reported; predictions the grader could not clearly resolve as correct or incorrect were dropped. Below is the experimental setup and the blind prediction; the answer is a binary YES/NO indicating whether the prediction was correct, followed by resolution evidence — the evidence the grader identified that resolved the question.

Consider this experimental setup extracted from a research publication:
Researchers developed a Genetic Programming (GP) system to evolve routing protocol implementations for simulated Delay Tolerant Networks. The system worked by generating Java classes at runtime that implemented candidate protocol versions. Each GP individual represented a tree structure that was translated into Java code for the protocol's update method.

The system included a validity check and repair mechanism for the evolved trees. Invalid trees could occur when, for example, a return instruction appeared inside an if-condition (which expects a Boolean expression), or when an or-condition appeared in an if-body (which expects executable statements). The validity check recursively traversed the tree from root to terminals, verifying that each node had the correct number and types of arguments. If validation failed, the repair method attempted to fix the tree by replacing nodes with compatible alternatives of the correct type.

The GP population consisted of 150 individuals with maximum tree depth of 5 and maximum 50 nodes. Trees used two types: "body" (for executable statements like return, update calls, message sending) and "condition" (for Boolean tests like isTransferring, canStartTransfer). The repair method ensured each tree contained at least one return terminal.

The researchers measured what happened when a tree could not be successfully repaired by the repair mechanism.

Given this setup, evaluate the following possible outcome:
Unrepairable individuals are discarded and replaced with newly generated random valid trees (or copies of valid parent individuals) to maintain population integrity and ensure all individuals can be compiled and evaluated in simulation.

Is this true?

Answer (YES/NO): NO